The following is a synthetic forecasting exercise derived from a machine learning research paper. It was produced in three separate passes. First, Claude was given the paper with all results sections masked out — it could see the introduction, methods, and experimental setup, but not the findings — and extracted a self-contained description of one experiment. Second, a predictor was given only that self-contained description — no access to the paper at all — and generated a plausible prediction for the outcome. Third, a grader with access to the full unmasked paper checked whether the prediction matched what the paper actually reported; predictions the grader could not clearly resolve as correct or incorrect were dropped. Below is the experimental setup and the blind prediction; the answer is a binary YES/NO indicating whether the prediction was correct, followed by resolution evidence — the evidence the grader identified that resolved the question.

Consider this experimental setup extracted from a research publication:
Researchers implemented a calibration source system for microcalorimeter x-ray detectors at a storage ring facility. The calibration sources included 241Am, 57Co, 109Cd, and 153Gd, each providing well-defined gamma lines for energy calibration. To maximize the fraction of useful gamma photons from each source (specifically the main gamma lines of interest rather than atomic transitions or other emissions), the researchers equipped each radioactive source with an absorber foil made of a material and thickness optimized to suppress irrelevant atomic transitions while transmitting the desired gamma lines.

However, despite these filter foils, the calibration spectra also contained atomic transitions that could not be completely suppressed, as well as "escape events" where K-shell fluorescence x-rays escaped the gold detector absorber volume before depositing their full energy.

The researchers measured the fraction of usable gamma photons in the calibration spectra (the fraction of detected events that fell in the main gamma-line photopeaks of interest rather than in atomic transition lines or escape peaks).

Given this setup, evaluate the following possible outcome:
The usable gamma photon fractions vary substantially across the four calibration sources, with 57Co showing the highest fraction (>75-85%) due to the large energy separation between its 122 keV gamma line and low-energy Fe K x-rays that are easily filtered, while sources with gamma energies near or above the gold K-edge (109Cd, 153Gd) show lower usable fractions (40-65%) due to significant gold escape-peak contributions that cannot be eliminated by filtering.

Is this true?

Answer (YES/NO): NO